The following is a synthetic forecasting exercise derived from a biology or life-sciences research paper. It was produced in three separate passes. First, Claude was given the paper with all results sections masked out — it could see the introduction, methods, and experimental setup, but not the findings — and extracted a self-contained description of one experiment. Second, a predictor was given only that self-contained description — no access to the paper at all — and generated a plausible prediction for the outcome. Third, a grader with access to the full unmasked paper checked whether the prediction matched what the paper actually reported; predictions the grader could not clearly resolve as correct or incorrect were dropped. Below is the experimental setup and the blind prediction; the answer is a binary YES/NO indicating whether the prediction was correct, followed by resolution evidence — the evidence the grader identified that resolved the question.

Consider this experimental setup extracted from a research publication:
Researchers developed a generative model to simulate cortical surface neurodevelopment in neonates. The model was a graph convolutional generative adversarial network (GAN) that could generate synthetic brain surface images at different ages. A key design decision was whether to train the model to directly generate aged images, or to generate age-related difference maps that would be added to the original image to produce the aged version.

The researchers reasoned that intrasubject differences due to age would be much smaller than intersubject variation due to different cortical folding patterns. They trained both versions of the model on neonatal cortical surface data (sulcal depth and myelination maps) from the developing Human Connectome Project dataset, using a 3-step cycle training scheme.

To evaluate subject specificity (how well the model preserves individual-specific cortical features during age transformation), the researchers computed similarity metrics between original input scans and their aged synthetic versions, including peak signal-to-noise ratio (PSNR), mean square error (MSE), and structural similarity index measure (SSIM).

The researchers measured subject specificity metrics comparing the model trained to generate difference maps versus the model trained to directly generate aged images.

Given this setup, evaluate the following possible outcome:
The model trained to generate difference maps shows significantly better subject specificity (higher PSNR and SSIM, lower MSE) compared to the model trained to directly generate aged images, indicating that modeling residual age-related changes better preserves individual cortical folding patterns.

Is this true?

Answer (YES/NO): YES